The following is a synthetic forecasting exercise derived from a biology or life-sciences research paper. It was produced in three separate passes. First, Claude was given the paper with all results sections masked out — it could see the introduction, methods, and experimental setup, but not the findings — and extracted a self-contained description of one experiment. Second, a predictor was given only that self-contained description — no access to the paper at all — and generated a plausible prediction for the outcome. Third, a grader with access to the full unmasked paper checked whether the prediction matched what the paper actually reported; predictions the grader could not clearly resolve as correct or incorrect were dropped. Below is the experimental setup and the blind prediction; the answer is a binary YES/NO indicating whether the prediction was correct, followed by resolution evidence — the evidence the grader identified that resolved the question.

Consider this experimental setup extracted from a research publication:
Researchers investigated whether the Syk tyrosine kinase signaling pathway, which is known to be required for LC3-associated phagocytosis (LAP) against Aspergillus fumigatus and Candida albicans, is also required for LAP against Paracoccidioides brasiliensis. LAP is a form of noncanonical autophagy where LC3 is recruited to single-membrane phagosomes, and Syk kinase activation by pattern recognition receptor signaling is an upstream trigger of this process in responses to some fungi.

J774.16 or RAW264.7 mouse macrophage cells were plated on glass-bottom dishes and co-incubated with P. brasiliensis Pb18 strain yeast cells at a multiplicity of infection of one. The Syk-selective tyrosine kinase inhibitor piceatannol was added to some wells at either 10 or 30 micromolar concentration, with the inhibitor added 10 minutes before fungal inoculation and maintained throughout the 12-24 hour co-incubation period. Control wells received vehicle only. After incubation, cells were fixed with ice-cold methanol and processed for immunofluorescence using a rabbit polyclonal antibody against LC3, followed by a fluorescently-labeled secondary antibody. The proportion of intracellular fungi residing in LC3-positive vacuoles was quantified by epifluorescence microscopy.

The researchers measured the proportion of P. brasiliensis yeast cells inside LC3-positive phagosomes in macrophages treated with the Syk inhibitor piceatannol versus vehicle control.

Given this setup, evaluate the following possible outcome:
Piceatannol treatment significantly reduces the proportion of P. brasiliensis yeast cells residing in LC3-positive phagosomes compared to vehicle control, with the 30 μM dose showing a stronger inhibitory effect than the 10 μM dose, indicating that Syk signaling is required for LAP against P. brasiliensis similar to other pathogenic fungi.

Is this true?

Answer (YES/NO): NO